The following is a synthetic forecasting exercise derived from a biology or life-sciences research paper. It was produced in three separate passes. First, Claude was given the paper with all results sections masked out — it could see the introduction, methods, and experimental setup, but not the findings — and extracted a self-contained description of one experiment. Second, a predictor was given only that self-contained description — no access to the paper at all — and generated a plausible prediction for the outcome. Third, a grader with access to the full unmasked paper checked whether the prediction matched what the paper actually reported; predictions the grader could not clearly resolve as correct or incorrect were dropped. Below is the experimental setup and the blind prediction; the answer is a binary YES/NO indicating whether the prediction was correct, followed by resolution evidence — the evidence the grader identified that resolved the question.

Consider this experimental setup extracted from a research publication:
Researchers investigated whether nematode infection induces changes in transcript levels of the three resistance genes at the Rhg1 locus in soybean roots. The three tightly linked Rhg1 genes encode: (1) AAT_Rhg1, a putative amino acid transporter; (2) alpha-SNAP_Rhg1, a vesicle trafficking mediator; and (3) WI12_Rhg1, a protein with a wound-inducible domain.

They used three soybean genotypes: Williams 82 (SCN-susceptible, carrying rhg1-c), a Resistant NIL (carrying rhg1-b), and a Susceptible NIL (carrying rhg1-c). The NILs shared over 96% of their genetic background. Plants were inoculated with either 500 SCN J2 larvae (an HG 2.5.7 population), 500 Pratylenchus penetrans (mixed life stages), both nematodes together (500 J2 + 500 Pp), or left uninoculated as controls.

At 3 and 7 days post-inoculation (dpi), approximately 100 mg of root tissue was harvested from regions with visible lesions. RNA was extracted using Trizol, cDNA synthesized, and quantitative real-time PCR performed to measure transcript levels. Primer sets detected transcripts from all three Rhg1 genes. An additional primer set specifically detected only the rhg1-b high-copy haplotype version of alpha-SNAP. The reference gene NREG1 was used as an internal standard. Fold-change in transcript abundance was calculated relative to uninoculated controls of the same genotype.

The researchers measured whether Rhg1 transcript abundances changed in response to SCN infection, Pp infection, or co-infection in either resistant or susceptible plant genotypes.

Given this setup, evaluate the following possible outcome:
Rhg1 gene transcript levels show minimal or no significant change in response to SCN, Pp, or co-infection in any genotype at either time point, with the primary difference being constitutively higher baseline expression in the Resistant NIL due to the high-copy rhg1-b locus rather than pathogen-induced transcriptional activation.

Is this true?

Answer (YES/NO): YES